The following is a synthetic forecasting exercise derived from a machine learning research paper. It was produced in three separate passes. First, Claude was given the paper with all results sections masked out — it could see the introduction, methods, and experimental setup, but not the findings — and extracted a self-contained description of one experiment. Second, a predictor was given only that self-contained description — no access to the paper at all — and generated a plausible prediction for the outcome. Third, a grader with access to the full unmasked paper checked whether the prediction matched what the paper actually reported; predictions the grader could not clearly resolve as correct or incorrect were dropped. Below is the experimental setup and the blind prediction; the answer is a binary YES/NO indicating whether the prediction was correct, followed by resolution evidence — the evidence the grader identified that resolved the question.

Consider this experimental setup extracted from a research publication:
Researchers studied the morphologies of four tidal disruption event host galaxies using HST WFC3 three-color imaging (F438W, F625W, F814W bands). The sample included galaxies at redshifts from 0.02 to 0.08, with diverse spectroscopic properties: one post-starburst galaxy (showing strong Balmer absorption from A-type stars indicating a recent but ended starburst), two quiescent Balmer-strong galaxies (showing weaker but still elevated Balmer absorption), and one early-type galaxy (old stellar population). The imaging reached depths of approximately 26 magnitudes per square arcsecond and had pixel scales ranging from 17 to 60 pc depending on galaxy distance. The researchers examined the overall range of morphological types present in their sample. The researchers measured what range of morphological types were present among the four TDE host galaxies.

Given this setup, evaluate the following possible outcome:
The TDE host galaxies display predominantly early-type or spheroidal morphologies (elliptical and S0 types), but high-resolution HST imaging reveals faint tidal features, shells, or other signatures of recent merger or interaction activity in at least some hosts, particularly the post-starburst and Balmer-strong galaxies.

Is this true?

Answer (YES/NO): NO